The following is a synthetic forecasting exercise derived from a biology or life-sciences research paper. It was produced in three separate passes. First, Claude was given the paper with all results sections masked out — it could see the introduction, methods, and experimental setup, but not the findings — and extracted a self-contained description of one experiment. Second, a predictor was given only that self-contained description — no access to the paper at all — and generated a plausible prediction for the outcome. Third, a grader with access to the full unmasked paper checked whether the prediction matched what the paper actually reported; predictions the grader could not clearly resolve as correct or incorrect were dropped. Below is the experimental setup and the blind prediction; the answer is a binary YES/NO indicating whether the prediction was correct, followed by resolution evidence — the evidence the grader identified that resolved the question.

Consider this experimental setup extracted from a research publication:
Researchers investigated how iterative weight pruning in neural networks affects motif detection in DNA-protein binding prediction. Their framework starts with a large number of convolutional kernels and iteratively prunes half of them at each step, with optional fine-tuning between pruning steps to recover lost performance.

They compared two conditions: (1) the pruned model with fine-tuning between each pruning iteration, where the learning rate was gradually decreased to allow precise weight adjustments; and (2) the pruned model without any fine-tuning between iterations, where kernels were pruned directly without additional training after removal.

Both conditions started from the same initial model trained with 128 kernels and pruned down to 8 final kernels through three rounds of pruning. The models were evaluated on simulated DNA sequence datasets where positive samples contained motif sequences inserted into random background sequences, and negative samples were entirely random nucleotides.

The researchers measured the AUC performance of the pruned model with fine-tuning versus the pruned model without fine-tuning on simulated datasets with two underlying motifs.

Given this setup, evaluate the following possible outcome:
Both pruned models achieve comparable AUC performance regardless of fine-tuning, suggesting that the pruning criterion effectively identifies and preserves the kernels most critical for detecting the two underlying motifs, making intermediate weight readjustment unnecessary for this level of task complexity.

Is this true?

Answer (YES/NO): NO